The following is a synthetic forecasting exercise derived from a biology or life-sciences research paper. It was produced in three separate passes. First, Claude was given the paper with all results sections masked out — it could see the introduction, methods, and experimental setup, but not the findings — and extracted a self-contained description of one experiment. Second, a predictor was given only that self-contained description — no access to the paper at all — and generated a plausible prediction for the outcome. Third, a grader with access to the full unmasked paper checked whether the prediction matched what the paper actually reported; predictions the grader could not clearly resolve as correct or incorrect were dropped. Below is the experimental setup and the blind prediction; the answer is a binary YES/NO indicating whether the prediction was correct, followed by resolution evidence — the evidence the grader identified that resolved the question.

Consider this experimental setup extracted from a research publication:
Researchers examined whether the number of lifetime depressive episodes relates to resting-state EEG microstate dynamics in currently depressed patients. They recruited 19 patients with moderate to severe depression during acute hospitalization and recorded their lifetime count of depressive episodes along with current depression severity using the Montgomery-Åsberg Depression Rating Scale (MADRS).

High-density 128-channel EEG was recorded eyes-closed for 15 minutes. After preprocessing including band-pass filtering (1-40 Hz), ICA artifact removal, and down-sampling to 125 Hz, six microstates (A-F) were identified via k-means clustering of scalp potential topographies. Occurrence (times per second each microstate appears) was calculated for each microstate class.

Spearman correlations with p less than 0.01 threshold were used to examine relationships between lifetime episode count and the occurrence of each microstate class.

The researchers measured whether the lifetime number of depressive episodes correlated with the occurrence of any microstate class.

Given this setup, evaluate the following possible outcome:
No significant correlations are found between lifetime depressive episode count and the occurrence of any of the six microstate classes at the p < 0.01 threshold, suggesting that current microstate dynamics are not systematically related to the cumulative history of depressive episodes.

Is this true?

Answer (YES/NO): YES